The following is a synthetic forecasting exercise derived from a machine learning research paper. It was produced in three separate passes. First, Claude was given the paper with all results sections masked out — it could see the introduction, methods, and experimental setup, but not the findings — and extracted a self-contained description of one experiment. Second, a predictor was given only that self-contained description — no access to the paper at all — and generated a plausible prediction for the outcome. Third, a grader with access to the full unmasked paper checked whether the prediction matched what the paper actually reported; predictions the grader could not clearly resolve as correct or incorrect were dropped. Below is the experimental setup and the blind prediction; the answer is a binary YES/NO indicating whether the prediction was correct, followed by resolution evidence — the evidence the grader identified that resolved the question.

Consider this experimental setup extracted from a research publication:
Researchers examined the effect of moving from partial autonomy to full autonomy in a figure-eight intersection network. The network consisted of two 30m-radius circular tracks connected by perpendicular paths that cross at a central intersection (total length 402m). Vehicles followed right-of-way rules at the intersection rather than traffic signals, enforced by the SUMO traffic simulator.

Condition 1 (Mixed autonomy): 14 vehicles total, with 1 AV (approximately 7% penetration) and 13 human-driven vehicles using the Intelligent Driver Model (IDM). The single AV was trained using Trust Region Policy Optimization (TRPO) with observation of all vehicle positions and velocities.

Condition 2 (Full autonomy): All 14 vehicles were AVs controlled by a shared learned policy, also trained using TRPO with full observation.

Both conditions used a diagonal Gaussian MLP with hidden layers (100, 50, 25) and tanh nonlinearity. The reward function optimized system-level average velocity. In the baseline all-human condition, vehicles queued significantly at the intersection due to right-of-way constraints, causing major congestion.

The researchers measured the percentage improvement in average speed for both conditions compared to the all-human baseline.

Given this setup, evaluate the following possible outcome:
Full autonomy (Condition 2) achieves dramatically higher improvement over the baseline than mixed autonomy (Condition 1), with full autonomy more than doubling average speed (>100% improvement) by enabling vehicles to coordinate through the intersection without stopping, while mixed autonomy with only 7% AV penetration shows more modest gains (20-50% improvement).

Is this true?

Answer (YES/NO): NO